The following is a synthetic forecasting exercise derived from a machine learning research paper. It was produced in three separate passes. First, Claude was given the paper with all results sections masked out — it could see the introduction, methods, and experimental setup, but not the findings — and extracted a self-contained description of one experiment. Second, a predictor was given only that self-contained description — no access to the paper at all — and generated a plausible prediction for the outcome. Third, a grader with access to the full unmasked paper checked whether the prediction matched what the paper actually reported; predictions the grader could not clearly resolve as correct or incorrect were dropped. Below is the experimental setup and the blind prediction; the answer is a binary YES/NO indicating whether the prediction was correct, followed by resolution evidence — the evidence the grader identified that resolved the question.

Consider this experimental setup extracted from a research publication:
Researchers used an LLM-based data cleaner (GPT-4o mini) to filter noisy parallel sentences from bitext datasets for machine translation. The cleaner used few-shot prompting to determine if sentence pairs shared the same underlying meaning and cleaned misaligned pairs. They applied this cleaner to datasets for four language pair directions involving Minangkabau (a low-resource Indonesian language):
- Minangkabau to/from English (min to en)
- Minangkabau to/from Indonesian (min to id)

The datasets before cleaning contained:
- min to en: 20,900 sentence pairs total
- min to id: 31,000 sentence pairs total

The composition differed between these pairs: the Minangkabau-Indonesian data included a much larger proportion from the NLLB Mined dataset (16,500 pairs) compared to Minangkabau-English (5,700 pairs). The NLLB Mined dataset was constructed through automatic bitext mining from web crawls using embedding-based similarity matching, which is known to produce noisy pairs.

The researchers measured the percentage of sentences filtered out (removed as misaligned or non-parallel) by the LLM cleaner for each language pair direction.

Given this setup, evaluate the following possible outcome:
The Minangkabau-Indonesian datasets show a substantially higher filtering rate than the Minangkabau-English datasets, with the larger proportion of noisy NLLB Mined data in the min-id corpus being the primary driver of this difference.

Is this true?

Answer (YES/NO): YES